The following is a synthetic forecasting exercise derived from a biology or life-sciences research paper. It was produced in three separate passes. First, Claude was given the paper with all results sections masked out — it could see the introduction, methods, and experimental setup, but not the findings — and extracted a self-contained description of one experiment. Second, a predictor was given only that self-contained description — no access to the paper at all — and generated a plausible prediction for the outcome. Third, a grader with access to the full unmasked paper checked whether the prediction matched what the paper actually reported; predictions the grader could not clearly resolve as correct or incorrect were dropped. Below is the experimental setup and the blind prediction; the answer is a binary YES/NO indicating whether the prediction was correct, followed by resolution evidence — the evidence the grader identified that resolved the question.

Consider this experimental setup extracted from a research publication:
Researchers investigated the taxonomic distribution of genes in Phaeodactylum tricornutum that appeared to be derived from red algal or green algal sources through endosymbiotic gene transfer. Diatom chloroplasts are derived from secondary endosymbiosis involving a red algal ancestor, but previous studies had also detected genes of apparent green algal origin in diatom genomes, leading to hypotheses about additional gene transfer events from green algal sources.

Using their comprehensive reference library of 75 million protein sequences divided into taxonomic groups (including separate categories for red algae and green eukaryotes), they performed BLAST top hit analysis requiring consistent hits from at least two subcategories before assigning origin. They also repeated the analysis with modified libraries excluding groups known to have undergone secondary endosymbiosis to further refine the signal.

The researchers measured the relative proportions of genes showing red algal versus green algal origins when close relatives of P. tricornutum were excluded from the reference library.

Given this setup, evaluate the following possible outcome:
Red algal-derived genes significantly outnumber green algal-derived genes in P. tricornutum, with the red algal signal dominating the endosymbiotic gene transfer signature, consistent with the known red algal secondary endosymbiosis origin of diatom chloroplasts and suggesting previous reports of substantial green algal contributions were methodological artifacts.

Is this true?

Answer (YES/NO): NO